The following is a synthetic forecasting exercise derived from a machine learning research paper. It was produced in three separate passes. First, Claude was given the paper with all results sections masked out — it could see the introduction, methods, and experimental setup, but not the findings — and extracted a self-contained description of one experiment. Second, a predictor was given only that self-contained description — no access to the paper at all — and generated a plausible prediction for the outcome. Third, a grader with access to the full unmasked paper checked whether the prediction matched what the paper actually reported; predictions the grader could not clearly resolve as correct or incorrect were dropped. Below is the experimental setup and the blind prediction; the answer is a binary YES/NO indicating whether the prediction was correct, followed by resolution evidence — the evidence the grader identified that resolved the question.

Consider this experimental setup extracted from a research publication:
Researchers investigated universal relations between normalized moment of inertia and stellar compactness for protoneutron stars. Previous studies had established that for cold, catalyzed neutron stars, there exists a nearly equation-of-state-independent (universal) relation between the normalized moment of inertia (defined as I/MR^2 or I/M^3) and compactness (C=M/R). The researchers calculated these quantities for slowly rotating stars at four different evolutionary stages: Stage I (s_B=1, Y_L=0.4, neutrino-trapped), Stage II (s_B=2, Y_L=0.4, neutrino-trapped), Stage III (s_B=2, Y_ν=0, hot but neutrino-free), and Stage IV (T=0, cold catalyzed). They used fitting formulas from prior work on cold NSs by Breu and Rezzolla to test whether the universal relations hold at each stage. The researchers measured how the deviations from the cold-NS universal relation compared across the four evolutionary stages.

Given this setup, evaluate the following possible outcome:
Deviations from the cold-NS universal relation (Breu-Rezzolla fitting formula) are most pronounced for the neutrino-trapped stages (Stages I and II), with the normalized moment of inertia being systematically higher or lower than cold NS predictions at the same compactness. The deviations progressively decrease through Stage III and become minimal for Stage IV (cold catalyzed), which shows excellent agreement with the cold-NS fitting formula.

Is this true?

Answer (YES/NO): YES